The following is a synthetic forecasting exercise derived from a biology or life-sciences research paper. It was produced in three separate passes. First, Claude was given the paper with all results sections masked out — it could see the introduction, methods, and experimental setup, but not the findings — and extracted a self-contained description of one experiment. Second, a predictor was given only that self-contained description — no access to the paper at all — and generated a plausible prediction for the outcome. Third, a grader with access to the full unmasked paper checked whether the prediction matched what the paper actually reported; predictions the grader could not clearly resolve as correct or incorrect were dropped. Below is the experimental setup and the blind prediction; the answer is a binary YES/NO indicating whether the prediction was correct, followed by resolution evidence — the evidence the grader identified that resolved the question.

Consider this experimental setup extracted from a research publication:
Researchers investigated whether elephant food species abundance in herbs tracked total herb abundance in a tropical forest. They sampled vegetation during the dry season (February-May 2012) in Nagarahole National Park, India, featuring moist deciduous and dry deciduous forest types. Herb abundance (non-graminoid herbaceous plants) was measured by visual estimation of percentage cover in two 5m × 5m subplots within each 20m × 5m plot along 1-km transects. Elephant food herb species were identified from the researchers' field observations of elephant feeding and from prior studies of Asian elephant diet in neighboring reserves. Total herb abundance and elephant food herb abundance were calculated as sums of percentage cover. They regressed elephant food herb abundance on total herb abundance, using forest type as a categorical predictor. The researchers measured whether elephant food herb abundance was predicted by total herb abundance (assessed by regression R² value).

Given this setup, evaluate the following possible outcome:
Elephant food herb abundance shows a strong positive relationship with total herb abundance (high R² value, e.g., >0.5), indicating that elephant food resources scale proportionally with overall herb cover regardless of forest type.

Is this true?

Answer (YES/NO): NO